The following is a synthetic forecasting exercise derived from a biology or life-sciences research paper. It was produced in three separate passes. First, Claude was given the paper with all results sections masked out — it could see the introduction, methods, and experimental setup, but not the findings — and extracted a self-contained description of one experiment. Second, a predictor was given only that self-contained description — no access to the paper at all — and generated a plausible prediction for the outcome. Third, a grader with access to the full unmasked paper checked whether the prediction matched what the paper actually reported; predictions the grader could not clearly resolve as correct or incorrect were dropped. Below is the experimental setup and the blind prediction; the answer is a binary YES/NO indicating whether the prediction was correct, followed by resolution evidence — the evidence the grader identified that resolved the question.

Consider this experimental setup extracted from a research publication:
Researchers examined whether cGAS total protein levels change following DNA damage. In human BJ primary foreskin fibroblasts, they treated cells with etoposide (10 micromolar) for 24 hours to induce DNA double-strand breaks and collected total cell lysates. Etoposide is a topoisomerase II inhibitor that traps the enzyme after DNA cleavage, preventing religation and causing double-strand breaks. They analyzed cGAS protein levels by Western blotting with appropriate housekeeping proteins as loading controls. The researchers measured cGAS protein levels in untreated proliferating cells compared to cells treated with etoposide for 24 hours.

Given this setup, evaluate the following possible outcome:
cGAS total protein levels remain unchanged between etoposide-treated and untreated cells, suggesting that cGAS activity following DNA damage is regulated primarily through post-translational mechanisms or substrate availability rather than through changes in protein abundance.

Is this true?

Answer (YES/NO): NO